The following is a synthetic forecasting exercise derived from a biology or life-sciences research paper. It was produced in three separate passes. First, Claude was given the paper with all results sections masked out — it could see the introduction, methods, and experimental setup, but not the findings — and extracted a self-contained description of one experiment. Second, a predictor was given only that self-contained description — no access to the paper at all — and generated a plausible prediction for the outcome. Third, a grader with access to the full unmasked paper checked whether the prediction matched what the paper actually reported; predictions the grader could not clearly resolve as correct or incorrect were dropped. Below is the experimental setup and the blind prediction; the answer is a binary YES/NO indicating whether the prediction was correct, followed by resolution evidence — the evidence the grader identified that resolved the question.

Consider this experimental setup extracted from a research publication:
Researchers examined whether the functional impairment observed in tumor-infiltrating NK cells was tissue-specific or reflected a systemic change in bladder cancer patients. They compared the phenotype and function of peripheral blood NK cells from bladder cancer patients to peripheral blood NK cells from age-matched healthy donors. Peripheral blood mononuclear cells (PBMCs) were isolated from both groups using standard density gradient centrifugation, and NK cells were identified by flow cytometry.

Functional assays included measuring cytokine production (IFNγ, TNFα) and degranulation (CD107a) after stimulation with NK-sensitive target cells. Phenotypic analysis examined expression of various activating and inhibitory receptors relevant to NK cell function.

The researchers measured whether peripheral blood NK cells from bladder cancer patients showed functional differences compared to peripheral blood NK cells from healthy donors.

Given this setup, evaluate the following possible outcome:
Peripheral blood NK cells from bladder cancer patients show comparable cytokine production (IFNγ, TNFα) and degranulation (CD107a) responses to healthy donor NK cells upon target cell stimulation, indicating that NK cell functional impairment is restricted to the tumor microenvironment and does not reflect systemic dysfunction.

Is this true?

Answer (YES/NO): YES